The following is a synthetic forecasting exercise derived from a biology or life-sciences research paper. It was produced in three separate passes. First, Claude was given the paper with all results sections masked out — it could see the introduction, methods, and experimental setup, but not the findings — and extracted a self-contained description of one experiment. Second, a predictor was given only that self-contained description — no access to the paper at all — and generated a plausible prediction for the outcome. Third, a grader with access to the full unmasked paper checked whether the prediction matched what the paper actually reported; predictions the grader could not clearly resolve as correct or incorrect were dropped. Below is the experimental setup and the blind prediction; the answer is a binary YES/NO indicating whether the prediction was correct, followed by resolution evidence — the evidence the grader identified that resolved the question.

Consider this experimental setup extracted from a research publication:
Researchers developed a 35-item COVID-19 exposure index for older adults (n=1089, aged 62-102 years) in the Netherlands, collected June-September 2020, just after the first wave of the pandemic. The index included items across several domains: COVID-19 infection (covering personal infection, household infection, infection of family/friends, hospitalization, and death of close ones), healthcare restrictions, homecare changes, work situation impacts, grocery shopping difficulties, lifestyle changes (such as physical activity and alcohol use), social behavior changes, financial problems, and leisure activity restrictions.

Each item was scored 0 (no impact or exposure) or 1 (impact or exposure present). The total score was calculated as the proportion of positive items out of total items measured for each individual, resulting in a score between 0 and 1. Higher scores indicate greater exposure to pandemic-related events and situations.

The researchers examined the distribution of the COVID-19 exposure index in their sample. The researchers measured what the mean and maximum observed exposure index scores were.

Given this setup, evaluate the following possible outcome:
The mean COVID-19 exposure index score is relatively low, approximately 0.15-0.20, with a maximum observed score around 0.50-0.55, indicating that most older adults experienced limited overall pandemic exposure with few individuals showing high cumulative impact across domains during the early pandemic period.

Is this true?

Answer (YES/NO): NO